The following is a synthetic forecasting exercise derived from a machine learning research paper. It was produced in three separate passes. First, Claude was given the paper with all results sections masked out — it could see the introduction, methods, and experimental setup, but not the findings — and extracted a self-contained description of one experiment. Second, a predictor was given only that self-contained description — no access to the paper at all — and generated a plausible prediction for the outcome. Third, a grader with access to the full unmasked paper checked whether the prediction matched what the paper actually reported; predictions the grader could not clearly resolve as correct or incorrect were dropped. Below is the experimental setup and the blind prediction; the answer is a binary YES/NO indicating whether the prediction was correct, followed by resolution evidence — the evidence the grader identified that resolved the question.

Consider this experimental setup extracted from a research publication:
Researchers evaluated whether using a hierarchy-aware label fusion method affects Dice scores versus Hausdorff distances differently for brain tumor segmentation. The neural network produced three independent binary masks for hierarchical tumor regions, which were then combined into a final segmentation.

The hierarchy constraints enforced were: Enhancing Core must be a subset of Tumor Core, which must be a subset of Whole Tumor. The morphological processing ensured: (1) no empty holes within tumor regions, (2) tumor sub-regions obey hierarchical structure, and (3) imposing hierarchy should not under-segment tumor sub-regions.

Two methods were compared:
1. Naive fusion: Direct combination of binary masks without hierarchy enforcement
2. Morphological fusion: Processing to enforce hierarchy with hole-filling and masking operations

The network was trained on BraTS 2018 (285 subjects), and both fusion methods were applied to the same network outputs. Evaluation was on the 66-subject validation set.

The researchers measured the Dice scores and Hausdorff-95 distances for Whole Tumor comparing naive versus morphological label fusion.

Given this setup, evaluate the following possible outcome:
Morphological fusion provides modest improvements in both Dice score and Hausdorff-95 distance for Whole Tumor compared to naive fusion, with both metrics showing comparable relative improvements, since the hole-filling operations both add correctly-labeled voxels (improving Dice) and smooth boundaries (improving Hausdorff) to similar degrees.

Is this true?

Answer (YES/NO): NO